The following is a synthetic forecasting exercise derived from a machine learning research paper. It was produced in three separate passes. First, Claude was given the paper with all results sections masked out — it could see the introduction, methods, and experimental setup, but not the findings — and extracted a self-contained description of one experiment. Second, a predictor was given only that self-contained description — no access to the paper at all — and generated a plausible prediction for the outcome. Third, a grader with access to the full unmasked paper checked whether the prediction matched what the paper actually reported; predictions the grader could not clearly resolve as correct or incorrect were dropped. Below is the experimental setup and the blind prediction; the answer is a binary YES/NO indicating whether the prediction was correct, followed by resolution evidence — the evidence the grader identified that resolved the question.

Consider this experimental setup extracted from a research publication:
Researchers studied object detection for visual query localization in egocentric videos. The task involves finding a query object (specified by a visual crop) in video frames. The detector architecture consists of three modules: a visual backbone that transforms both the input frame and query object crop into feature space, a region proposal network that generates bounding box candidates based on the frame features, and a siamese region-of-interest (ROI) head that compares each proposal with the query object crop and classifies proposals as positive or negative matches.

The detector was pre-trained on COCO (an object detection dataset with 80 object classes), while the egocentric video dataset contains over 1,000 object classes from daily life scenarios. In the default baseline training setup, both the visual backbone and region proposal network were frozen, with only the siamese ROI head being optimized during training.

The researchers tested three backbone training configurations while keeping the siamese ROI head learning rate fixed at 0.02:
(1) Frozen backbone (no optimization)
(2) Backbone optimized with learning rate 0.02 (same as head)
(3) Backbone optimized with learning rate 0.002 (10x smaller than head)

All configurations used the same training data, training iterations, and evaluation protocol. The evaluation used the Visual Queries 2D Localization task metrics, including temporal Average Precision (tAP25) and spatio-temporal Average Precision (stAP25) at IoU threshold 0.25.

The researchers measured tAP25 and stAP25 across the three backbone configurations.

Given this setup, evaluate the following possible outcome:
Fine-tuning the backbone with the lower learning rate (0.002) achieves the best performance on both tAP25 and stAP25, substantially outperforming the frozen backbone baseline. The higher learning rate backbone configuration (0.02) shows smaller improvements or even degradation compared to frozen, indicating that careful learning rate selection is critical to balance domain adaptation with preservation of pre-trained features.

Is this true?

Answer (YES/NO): YES